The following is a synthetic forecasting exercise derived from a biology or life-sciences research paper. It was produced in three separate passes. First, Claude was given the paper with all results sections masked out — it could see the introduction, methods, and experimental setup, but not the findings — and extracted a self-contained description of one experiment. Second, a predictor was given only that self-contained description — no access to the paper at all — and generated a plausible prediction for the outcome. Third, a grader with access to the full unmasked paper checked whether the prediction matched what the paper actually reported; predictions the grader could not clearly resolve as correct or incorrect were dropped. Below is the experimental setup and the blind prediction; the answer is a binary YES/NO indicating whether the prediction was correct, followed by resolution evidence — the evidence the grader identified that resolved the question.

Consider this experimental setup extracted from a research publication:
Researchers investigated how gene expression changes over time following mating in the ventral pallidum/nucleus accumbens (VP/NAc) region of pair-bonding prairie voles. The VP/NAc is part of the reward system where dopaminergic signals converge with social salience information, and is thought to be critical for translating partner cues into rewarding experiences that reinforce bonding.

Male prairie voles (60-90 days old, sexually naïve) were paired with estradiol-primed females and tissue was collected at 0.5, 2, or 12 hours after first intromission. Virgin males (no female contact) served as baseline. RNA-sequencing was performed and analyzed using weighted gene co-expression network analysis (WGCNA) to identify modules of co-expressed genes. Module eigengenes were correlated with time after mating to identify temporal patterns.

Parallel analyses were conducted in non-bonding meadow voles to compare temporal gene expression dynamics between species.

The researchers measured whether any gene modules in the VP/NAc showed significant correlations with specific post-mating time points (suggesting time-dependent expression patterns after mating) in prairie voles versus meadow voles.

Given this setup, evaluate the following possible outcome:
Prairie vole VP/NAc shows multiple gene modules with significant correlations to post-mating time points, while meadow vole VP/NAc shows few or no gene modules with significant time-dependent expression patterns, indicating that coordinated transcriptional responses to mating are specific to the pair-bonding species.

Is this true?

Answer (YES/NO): NO